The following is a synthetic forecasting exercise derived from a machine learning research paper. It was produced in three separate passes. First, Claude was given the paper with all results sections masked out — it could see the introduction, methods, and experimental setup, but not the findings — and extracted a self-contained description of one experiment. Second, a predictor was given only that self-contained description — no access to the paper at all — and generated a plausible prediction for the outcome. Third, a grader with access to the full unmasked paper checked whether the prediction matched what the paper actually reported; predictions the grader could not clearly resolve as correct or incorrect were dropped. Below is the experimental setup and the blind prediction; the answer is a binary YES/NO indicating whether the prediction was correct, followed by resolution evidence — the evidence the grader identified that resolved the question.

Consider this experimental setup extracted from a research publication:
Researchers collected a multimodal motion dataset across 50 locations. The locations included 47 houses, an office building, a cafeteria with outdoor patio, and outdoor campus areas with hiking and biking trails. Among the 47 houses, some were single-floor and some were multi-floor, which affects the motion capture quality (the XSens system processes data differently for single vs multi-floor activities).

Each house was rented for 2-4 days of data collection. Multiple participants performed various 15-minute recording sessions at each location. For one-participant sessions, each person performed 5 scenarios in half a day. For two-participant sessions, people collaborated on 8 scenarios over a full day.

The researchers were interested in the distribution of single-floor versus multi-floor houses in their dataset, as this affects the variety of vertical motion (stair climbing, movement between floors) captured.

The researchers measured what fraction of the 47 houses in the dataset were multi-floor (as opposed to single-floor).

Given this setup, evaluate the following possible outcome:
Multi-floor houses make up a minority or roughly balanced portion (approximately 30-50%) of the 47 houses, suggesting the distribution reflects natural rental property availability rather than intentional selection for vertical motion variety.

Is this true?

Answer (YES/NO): NO